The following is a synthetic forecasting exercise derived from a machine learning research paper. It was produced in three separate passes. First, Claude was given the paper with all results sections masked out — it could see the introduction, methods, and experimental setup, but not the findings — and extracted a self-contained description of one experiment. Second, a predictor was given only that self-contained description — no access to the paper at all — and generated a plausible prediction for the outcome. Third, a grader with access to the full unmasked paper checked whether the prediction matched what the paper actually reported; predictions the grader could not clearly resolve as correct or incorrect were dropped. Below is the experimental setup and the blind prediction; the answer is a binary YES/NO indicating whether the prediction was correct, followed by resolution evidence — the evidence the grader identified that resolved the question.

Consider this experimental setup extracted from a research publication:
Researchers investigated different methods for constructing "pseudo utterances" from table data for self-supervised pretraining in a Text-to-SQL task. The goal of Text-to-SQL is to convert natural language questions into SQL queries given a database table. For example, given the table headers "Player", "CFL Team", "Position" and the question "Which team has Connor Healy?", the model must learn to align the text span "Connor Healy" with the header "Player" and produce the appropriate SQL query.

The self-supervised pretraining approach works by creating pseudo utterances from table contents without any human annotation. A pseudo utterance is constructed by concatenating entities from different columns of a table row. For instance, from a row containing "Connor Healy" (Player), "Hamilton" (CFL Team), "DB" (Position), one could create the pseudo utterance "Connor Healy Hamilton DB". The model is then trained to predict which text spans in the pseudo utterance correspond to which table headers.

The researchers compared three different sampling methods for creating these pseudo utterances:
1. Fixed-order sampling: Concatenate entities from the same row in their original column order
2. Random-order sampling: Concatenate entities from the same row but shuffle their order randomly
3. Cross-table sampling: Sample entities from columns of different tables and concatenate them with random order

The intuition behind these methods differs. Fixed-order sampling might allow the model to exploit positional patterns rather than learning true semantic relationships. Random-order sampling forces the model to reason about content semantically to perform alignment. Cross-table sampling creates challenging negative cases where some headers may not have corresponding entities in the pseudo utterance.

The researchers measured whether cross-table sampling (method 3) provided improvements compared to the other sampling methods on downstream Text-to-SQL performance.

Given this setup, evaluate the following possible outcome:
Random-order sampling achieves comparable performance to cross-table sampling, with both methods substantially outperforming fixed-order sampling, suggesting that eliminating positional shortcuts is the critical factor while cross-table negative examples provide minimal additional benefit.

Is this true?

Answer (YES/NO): NO